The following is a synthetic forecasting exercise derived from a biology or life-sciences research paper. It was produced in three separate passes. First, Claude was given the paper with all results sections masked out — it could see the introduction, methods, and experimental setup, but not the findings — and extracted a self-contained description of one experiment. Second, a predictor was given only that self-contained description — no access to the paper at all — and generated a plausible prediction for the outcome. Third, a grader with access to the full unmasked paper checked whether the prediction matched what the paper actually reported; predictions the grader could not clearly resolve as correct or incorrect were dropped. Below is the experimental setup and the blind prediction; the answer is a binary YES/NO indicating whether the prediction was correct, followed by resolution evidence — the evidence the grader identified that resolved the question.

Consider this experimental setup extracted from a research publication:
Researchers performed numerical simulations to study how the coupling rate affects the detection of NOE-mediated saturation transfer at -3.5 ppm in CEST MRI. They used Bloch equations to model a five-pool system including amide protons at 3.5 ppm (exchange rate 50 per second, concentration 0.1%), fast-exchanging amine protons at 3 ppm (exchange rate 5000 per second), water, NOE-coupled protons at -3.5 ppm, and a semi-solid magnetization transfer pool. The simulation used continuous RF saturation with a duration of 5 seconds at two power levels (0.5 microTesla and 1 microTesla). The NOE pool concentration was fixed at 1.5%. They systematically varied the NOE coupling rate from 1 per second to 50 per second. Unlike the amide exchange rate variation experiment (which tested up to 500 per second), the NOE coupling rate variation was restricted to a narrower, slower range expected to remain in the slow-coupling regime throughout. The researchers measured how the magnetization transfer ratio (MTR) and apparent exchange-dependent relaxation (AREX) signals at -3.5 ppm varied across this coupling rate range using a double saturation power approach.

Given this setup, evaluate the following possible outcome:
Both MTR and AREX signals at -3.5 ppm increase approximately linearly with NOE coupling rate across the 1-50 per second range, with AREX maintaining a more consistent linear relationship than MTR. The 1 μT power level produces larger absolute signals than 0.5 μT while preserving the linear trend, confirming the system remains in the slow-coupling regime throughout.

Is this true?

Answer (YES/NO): NO